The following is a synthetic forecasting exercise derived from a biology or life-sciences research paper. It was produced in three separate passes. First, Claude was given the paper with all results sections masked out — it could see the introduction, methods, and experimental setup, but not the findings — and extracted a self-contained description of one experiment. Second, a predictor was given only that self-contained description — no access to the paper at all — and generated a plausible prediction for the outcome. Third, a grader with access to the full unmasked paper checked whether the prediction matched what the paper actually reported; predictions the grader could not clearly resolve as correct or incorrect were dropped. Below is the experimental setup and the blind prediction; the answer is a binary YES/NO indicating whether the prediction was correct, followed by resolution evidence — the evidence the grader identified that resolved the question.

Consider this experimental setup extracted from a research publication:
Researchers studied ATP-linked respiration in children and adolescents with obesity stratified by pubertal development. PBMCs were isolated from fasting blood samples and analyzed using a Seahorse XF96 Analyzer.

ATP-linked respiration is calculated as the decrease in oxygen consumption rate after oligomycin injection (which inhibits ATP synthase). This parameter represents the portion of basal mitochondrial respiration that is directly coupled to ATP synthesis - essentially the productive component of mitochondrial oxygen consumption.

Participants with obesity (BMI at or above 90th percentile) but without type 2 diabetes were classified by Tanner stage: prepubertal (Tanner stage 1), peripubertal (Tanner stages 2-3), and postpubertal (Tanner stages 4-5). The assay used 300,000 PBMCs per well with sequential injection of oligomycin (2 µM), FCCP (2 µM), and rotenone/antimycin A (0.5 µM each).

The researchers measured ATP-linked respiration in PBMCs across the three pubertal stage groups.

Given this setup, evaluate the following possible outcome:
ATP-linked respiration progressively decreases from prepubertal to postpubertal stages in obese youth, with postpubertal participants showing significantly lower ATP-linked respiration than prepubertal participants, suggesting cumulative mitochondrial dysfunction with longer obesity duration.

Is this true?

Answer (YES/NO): NO